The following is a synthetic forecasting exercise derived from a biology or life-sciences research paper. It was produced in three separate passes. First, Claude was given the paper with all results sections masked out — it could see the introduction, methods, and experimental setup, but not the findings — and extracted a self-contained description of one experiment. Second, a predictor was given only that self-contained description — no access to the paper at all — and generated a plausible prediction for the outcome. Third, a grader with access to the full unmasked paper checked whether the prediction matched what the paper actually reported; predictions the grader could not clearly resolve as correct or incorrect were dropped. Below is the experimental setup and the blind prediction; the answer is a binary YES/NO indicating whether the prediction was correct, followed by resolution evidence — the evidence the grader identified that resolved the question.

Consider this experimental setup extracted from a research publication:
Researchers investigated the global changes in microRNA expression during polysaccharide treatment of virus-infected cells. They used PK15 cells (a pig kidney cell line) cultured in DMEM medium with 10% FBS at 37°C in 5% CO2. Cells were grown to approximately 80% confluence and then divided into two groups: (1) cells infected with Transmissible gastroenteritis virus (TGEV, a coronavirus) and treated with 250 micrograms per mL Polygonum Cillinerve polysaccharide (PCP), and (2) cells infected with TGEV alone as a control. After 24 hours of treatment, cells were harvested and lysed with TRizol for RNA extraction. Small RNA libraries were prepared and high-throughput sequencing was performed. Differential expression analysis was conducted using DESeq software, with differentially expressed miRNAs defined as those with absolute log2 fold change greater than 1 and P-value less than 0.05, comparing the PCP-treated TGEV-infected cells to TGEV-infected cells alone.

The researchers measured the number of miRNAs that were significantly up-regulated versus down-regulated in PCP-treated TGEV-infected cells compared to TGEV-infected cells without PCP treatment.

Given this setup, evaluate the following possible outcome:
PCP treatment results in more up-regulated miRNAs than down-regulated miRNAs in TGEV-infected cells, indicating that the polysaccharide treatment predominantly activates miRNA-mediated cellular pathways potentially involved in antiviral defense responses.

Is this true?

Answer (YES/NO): NO